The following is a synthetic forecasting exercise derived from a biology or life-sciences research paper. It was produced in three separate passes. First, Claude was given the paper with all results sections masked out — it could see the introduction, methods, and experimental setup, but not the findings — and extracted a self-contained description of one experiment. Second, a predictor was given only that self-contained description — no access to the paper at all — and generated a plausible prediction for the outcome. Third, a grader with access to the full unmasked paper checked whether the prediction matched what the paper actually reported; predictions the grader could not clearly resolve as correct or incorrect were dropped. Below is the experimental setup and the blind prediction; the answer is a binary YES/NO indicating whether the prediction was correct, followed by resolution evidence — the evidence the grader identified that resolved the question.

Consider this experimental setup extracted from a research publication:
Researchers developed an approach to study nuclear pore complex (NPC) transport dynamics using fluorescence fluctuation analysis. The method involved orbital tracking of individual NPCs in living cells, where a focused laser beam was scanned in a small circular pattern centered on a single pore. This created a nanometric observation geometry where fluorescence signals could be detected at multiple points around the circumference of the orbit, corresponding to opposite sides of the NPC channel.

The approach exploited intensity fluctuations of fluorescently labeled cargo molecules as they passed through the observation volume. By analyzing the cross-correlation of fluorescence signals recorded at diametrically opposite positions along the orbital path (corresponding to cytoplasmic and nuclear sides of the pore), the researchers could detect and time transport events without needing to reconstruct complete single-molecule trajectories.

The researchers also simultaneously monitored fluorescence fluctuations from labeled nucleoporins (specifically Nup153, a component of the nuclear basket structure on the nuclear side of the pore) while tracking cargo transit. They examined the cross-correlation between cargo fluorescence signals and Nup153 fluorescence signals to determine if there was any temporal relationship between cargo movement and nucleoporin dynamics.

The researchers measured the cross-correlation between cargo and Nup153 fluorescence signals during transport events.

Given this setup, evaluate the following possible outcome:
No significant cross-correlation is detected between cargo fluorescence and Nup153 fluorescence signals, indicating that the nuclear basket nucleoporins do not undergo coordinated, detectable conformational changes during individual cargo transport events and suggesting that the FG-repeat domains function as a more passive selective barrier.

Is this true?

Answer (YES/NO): NO